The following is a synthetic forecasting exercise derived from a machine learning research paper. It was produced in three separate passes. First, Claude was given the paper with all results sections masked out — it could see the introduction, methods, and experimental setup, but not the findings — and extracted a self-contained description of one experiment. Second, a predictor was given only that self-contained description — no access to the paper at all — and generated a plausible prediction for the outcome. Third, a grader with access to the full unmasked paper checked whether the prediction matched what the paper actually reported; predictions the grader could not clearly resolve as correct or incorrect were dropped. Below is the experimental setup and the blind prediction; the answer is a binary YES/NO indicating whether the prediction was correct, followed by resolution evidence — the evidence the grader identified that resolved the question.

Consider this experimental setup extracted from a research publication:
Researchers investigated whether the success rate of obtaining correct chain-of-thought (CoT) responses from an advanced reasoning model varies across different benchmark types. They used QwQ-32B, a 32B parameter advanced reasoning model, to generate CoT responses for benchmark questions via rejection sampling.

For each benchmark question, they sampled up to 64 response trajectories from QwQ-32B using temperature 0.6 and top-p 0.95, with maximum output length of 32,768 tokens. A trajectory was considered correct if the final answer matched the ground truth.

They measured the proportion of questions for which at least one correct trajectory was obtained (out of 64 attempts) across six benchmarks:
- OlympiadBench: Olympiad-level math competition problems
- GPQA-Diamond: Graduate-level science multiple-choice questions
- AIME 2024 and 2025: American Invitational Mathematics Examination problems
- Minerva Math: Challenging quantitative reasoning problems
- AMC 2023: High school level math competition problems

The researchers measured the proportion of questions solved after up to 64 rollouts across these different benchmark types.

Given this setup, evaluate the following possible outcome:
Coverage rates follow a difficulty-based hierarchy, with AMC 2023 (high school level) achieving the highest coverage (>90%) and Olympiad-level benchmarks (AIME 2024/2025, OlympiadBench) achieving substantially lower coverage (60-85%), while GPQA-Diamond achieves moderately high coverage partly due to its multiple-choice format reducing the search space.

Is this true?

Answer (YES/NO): NO